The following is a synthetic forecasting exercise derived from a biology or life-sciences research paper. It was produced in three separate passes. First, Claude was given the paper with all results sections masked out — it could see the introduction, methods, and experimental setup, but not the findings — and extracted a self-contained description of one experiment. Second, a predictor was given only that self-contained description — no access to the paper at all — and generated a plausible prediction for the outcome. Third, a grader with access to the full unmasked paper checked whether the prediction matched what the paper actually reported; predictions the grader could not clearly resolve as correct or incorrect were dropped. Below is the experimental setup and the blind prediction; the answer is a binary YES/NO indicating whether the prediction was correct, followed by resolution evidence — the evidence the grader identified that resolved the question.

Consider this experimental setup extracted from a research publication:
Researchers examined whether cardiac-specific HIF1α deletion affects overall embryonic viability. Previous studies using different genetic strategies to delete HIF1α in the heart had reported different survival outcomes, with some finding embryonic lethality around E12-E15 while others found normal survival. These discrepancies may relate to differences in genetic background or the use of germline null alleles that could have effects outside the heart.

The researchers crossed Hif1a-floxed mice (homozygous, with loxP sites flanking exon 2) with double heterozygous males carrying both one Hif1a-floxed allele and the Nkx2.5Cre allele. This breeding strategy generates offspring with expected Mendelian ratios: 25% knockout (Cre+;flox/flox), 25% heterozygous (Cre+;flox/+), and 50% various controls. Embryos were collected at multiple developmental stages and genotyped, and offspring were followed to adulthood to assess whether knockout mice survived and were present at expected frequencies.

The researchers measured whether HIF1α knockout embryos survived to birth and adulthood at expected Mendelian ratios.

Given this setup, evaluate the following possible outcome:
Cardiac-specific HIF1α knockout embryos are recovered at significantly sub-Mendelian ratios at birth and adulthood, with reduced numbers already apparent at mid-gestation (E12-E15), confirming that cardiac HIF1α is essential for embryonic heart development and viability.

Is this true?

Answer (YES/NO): NO